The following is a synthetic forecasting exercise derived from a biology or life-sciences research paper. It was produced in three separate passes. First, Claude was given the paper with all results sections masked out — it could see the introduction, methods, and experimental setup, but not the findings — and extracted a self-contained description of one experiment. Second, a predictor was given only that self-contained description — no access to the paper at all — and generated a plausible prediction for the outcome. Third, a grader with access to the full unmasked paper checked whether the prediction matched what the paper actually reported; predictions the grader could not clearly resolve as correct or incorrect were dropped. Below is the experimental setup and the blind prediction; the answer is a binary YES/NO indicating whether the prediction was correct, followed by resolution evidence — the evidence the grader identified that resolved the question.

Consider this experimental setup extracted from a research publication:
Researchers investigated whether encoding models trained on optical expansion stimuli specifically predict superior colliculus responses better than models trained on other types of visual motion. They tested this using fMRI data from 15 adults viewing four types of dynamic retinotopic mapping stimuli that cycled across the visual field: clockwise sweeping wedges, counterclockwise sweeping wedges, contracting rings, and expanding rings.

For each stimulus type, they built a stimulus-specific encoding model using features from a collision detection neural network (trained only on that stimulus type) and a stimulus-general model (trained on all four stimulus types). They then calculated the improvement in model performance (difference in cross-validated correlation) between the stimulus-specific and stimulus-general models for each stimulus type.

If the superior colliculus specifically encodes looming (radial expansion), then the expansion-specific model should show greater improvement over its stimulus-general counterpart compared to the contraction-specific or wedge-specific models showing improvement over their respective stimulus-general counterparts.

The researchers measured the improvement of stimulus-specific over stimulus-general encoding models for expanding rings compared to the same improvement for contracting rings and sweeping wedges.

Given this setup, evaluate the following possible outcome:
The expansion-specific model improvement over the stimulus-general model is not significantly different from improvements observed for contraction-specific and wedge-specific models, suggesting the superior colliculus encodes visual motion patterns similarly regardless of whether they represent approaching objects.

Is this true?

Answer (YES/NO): NO